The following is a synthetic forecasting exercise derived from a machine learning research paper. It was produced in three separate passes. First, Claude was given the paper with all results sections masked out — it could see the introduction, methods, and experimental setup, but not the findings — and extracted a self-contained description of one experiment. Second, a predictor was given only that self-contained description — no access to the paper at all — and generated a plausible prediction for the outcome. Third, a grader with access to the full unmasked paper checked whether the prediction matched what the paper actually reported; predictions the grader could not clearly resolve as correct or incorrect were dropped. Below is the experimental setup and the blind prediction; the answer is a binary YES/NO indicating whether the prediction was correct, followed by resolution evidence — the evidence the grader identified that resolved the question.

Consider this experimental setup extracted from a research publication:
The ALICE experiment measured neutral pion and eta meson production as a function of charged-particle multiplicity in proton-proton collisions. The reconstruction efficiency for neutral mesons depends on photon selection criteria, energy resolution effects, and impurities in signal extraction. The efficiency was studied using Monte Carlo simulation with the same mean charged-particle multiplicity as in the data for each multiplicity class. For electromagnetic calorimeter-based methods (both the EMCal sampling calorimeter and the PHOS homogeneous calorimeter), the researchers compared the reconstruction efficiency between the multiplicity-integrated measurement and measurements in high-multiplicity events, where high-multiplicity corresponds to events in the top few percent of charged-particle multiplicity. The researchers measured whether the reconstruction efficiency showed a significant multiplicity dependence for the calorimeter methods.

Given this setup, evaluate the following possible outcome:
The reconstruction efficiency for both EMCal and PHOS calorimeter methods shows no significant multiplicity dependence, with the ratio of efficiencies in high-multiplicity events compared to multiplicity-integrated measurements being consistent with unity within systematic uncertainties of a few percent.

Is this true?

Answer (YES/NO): NO